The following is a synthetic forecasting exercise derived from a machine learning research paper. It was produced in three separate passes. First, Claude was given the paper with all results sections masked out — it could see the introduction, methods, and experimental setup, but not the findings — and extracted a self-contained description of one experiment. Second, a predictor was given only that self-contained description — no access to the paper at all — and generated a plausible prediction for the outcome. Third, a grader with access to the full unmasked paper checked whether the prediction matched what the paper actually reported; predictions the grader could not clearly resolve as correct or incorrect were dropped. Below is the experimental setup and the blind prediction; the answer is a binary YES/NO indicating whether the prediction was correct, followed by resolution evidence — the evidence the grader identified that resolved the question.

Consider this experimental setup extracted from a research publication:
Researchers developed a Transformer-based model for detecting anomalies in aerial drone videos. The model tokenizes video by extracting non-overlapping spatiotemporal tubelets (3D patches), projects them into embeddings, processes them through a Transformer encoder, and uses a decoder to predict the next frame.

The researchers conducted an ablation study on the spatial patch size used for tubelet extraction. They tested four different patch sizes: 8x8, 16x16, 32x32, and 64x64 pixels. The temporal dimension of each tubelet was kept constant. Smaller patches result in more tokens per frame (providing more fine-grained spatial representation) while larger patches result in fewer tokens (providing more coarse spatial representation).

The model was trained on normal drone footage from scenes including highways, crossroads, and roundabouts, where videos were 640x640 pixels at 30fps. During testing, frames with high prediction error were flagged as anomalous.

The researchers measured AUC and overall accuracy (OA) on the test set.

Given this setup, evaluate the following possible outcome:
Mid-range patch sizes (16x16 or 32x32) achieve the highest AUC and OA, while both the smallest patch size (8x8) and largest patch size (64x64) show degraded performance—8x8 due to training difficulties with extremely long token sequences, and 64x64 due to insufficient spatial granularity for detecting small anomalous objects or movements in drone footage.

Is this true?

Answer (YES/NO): NO